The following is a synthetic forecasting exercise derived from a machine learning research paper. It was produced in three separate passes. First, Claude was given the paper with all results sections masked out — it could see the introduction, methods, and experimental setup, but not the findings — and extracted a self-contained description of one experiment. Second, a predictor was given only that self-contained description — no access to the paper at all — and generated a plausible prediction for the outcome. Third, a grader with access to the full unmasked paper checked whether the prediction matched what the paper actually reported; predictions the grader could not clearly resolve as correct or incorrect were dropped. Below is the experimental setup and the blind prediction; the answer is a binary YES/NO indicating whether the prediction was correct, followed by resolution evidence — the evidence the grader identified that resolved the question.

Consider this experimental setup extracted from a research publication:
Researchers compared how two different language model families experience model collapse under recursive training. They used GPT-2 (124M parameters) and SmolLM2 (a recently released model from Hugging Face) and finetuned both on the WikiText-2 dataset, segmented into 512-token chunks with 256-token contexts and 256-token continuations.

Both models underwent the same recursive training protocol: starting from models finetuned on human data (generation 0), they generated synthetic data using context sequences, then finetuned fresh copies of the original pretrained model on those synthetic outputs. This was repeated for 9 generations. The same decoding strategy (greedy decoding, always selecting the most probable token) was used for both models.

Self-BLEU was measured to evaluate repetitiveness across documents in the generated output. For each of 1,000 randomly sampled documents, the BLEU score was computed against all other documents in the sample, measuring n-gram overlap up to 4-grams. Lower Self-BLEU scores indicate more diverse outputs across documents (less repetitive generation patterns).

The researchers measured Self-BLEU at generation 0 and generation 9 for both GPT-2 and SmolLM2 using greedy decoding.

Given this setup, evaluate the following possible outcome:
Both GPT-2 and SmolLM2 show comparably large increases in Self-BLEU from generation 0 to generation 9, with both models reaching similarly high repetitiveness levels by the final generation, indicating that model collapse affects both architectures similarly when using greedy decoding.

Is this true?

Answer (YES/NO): NO